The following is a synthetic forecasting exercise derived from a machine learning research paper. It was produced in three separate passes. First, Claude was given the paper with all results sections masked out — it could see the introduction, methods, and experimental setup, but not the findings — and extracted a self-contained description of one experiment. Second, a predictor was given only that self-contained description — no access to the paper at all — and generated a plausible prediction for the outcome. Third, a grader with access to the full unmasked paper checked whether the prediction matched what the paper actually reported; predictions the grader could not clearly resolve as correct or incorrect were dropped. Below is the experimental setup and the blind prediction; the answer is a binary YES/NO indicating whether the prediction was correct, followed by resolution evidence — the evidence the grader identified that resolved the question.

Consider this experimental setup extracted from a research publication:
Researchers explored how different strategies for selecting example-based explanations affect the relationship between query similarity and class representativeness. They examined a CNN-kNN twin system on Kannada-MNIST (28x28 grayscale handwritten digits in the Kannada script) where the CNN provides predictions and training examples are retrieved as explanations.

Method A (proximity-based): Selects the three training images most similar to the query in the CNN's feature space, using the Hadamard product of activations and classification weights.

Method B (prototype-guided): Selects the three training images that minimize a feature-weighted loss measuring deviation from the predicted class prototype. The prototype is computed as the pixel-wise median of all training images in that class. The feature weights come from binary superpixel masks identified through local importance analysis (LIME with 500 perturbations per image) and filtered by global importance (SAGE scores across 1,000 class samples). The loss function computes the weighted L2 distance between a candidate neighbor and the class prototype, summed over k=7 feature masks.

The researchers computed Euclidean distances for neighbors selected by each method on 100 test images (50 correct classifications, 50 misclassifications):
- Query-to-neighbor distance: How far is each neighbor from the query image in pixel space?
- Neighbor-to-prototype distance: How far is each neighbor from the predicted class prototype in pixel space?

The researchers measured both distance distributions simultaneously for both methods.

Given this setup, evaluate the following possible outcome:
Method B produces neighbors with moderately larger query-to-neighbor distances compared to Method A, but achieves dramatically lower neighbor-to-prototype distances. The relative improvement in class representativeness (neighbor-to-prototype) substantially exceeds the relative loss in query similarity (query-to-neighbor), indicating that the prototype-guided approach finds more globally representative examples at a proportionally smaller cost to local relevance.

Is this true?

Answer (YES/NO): NO